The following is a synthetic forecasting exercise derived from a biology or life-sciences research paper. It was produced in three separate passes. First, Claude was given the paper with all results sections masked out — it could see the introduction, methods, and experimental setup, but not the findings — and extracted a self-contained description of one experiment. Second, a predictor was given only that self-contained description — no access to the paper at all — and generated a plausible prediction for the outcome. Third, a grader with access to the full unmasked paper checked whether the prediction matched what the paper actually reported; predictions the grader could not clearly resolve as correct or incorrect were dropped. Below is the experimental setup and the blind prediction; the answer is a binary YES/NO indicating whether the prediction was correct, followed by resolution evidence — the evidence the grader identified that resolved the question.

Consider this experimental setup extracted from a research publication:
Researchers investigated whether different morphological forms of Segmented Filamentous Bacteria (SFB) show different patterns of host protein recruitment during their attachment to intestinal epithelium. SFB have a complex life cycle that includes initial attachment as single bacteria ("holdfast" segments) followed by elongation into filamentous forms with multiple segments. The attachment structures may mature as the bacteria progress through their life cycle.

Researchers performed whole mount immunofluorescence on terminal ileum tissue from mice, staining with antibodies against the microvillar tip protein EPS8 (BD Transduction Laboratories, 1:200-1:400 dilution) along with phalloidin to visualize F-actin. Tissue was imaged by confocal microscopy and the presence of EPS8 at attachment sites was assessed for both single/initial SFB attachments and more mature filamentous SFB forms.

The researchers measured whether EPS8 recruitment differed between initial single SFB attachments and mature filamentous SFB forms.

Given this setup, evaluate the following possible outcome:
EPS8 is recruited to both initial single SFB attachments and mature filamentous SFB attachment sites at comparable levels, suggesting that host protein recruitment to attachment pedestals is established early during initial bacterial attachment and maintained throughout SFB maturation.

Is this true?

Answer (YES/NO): NO